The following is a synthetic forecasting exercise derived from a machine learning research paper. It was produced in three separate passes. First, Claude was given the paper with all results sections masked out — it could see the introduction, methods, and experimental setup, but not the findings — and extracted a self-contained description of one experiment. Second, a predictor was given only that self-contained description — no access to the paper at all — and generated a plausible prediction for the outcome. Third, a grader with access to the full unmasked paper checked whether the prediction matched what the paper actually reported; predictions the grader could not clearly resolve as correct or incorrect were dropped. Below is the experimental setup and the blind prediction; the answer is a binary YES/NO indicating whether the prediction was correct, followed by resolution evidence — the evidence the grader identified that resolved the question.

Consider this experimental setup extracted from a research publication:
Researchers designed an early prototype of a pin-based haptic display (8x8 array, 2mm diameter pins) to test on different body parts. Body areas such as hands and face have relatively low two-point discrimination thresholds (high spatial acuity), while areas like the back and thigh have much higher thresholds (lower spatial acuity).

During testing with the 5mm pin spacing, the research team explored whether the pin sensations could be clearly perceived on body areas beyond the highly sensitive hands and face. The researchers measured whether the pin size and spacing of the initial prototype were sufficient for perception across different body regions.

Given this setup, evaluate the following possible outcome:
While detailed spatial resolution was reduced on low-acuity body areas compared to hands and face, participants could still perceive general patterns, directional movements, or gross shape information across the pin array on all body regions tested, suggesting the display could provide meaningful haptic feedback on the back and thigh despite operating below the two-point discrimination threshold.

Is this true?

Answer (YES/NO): NO